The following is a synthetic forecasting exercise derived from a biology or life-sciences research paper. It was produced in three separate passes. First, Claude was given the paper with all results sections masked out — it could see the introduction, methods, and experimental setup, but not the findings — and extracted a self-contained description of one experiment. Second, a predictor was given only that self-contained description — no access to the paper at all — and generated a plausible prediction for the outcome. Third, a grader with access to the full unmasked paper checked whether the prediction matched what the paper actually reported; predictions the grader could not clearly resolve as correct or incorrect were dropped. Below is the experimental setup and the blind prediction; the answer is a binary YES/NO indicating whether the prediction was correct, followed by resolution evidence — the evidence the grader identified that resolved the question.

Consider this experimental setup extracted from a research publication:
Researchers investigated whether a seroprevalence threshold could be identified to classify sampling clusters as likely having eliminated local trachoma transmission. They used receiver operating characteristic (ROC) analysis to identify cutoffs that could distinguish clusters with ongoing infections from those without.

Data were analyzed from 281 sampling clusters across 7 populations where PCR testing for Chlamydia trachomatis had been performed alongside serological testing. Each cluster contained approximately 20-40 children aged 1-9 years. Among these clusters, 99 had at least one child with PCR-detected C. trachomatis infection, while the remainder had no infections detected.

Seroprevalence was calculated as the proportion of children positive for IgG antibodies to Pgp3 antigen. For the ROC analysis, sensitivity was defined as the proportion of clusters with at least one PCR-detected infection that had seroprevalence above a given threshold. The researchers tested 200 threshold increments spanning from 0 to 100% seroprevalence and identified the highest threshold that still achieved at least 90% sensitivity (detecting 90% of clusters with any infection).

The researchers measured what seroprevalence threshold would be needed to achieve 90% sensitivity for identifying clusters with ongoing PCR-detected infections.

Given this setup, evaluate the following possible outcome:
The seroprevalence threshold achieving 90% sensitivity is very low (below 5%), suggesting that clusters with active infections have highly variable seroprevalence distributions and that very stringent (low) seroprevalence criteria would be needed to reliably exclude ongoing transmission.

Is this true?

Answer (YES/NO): NO